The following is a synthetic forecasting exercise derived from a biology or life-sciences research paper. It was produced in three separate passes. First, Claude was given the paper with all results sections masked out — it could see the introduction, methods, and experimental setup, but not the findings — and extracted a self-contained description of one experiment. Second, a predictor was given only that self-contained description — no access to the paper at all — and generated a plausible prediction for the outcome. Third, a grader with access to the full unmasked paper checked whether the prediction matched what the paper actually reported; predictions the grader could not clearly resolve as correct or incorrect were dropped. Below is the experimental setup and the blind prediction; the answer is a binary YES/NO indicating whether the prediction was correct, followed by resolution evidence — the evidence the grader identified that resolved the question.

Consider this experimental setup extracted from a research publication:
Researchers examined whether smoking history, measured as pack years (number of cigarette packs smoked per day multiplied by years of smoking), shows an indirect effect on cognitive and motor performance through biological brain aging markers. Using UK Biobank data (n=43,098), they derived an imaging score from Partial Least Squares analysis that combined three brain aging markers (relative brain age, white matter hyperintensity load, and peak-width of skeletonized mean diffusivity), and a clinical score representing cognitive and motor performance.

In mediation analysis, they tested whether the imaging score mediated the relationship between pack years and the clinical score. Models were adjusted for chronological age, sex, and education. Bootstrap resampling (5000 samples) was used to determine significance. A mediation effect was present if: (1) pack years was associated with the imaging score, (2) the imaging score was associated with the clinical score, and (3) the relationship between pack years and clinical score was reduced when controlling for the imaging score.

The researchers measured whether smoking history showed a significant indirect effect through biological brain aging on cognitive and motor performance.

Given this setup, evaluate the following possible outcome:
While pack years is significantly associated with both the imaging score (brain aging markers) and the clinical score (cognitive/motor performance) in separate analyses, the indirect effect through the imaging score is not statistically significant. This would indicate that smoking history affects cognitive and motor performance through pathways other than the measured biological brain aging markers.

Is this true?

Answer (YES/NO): NO